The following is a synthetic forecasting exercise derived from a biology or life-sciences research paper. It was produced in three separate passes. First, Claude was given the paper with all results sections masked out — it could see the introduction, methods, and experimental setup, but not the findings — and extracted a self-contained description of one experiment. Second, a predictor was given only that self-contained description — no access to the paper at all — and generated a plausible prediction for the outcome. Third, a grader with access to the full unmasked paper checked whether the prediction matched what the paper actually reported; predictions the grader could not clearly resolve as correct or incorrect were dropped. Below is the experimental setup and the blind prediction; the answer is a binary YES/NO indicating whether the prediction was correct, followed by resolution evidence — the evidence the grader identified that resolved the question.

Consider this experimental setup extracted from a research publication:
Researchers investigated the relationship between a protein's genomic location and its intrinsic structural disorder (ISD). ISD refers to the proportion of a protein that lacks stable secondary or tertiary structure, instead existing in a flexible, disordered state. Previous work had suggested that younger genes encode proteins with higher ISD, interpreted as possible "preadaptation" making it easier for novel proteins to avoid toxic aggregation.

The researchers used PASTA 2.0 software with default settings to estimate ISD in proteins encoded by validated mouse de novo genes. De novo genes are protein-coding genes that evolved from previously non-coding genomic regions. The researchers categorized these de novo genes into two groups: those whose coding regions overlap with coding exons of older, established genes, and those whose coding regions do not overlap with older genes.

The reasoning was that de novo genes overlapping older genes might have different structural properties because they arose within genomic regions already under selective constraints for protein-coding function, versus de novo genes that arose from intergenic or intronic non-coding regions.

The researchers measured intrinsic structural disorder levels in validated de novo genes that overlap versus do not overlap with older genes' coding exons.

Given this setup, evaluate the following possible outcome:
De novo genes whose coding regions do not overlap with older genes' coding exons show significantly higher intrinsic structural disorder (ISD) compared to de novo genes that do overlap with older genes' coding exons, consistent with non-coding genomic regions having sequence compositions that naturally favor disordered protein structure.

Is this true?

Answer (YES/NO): NO